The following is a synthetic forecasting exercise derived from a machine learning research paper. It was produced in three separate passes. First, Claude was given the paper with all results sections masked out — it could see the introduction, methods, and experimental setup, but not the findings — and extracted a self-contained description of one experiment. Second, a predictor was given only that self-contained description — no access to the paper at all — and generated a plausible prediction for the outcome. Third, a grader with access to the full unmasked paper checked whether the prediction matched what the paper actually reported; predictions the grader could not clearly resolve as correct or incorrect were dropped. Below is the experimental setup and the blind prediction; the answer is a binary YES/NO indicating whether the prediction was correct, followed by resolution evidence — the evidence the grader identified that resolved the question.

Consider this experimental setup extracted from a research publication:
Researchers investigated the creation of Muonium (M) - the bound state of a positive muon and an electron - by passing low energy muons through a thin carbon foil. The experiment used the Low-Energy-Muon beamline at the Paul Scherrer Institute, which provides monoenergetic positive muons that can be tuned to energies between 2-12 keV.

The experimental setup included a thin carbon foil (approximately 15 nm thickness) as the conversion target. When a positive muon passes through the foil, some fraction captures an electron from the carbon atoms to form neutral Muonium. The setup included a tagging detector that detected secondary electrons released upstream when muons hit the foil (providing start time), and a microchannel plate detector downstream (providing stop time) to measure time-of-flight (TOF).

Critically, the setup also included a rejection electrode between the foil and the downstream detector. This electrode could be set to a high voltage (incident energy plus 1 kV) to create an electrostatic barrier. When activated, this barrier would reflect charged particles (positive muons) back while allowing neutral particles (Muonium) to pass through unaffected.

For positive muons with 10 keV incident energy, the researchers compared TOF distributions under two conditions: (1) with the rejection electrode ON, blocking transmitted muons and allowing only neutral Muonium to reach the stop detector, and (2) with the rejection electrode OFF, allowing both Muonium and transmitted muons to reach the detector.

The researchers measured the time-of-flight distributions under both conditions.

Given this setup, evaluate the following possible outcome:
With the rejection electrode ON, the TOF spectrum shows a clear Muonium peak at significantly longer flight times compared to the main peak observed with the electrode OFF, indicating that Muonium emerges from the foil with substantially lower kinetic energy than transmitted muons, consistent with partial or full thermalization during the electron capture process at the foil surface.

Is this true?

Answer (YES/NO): NO